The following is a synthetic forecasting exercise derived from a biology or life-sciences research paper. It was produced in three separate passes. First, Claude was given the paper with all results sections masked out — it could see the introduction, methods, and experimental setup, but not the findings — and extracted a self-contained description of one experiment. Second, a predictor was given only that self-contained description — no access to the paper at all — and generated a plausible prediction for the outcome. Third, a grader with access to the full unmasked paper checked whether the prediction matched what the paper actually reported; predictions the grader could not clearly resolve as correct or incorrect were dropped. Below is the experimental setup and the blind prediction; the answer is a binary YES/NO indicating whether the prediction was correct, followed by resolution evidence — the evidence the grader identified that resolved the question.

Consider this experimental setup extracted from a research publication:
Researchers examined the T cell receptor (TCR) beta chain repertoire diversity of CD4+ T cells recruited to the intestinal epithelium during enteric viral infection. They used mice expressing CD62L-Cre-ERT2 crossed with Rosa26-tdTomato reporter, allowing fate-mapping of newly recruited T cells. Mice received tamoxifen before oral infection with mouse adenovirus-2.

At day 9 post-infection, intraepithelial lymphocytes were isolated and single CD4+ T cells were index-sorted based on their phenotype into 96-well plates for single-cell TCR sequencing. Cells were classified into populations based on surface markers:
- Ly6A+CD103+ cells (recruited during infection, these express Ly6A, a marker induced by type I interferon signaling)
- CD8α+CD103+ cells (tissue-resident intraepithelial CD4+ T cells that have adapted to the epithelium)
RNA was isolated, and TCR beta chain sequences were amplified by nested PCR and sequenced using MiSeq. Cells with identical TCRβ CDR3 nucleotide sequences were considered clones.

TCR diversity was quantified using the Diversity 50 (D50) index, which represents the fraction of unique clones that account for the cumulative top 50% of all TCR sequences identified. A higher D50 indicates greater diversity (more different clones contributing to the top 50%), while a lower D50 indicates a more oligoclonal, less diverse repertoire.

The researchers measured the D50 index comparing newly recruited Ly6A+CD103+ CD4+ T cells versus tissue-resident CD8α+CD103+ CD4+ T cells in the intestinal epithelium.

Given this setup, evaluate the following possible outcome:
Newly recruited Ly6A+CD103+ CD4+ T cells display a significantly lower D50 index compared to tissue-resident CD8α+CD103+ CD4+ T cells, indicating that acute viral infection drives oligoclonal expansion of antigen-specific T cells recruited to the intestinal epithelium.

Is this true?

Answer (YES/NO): NO